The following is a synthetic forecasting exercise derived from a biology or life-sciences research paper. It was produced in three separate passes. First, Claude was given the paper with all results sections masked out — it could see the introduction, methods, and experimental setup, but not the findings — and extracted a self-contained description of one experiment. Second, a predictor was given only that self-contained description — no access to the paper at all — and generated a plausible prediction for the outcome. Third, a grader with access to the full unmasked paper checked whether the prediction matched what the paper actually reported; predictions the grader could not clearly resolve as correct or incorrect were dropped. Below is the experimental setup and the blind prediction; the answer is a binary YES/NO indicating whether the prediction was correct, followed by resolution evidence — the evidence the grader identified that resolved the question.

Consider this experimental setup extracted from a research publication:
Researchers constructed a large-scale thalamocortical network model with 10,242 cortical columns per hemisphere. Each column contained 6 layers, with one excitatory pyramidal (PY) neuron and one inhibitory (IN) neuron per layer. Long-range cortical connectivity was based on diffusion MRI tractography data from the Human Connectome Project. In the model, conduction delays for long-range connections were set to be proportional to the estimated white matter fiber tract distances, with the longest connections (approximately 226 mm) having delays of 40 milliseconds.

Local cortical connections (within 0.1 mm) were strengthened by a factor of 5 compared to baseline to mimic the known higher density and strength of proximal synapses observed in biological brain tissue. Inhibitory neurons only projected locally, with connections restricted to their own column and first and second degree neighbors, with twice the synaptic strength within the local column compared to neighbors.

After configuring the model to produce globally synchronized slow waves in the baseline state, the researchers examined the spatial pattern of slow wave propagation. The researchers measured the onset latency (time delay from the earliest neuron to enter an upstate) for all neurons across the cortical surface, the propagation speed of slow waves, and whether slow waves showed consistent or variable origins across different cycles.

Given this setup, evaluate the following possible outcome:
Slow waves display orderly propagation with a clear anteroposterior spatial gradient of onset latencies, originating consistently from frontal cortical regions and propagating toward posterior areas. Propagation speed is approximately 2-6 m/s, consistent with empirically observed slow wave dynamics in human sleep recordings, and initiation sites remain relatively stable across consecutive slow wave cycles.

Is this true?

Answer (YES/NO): NO